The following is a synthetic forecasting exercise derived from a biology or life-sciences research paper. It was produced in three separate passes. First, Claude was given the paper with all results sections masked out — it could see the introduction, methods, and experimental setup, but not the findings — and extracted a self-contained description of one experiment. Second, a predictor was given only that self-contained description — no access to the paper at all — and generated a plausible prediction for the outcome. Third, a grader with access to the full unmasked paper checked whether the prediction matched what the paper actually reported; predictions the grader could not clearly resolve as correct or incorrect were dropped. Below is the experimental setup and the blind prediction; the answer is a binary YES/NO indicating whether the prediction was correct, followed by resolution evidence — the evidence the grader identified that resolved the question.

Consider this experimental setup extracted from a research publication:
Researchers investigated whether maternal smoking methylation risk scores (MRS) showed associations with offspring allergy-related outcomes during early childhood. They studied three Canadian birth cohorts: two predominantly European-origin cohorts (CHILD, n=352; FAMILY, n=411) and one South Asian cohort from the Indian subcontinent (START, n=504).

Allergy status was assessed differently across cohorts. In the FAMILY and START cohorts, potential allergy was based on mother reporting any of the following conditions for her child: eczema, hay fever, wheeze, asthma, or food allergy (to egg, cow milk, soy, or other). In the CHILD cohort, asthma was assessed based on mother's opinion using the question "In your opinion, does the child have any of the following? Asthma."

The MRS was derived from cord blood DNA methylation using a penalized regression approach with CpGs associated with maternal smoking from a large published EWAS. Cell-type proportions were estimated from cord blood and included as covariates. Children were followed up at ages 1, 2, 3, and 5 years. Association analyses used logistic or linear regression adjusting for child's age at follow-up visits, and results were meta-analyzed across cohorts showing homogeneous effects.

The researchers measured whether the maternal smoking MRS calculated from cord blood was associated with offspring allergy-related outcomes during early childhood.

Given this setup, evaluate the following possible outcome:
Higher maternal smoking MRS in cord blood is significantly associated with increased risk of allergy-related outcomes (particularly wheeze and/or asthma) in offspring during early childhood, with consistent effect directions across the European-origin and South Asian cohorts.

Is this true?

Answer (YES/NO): NO